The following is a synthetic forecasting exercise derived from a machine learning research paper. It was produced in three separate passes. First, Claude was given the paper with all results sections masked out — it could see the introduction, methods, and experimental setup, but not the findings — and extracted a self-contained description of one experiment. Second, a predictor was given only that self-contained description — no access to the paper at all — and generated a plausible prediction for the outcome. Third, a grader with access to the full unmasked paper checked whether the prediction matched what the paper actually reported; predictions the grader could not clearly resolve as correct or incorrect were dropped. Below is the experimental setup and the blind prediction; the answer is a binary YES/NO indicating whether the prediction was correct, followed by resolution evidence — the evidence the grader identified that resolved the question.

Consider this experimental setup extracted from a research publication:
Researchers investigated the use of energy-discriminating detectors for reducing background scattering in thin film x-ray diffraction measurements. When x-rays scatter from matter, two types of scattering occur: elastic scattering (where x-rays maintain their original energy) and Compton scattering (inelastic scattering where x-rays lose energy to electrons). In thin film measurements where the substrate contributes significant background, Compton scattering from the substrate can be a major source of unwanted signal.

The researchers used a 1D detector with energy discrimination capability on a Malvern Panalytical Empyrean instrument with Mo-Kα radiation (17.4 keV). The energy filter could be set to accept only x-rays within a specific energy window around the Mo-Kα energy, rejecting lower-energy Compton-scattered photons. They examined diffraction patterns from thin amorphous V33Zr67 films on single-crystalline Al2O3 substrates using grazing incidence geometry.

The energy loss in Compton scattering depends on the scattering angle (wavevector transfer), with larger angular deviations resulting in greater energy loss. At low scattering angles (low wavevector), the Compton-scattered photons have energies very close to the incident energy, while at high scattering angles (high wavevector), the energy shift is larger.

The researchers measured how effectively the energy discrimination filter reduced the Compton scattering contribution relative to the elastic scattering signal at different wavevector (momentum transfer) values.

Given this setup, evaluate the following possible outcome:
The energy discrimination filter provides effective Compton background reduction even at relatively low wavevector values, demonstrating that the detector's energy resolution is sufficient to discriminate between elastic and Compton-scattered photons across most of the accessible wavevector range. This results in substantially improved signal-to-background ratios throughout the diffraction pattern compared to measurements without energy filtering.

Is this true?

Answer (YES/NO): NO